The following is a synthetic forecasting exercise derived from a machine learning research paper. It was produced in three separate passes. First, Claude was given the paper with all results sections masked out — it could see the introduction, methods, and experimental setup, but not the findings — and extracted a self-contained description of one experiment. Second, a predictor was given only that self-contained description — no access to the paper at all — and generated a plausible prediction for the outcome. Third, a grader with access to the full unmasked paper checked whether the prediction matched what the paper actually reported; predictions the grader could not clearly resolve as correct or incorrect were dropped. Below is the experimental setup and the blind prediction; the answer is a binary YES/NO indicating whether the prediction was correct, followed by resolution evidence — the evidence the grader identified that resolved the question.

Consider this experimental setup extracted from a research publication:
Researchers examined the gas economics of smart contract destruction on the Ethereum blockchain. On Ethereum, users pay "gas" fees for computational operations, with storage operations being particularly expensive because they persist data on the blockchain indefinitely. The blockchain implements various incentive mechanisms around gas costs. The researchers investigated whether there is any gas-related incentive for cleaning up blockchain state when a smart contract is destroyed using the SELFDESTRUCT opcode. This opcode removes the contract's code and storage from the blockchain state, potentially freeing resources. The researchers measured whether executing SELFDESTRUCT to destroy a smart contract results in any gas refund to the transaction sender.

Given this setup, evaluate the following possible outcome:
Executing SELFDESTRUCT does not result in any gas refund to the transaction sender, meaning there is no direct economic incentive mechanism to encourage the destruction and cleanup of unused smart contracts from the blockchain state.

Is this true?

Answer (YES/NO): NO